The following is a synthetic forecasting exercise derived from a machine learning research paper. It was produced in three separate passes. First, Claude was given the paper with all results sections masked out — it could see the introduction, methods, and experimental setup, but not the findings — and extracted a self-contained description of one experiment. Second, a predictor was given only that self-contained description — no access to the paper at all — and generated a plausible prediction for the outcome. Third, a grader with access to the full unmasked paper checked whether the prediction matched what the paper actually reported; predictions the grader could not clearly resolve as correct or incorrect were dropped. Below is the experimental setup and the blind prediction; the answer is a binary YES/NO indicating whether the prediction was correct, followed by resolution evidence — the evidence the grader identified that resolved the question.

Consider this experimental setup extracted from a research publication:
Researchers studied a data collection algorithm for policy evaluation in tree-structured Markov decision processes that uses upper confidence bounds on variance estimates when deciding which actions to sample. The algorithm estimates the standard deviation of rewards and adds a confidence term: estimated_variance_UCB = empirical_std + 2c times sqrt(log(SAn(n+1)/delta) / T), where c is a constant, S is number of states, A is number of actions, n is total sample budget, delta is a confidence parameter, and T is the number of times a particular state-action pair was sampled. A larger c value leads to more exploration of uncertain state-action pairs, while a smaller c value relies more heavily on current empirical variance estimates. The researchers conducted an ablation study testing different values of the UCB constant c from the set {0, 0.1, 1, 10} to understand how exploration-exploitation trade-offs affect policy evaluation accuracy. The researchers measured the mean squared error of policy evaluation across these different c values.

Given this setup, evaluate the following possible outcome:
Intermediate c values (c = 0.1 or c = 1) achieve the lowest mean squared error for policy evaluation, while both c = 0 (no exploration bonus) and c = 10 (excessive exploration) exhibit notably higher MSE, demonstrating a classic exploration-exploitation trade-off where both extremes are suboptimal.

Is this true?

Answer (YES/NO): NO